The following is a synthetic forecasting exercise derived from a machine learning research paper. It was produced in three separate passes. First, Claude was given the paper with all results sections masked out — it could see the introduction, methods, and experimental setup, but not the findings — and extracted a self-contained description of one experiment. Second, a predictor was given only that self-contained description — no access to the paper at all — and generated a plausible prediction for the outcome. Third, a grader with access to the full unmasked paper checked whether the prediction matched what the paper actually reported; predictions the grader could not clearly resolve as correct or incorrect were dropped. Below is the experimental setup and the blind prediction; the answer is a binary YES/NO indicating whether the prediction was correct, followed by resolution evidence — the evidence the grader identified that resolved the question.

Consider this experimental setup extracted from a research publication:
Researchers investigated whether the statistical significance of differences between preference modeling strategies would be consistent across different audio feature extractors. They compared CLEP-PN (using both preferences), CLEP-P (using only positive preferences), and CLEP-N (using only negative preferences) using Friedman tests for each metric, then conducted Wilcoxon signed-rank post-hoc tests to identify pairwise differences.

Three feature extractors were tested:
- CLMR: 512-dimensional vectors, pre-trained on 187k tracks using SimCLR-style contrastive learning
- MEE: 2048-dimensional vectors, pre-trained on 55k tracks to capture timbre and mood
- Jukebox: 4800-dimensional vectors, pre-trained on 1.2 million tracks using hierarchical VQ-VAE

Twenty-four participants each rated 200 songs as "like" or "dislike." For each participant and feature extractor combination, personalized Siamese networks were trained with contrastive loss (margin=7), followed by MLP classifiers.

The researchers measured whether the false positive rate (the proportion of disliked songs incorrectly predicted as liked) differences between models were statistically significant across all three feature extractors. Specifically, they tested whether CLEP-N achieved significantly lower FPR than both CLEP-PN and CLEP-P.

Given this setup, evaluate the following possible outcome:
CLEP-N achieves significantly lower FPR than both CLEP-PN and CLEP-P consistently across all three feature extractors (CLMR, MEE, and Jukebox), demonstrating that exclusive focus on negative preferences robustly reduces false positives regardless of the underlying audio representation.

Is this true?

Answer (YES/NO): YES